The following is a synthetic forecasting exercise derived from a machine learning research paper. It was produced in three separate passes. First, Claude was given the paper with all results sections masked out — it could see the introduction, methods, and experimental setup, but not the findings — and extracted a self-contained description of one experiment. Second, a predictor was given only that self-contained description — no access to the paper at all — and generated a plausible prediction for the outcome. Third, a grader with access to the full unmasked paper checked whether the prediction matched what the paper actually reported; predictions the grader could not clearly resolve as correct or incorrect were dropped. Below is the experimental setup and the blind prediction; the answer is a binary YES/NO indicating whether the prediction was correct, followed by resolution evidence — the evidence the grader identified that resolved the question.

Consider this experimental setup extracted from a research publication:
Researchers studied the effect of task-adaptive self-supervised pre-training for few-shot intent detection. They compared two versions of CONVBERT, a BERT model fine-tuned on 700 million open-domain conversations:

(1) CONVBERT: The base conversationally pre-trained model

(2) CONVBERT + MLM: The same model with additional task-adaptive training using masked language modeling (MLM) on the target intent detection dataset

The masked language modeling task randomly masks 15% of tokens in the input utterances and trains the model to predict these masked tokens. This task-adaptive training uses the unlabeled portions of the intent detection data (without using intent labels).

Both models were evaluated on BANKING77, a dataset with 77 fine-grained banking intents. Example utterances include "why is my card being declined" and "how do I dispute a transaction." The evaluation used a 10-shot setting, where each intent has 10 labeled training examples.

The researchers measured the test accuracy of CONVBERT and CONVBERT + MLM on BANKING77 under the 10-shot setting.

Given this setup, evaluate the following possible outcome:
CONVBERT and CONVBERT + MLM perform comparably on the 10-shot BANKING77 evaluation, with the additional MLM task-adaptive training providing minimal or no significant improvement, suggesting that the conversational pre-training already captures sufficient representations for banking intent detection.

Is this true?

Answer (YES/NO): YES